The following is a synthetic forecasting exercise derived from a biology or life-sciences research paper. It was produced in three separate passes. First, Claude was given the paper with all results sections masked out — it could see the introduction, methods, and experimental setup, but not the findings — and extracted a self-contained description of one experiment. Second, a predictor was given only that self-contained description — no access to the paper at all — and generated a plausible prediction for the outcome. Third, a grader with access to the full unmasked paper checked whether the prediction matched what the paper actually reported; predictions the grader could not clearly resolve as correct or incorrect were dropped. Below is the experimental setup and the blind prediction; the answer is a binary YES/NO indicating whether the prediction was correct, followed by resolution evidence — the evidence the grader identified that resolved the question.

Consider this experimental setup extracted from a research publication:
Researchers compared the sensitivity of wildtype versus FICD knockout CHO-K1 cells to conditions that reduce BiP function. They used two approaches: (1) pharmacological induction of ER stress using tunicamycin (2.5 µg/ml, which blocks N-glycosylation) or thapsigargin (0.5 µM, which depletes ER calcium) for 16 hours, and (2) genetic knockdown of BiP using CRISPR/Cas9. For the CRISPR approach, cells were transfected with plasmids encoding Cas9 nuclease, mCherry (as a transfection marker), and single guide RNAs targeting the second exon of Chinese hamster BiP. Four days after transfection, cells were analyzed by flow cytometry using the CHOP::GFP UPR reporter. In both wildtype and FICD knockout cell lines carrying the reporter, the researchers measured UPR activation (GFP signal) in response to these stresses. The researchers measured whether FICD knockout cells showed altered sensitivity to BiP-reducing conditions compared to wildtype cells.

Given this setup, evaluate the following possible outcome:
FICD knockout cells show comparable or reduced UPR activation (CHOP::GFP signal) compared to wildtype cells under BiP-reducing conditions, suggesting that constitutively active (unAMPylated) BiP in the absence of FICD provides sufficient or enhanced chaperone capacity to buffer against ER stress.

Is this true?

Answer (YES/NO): YES